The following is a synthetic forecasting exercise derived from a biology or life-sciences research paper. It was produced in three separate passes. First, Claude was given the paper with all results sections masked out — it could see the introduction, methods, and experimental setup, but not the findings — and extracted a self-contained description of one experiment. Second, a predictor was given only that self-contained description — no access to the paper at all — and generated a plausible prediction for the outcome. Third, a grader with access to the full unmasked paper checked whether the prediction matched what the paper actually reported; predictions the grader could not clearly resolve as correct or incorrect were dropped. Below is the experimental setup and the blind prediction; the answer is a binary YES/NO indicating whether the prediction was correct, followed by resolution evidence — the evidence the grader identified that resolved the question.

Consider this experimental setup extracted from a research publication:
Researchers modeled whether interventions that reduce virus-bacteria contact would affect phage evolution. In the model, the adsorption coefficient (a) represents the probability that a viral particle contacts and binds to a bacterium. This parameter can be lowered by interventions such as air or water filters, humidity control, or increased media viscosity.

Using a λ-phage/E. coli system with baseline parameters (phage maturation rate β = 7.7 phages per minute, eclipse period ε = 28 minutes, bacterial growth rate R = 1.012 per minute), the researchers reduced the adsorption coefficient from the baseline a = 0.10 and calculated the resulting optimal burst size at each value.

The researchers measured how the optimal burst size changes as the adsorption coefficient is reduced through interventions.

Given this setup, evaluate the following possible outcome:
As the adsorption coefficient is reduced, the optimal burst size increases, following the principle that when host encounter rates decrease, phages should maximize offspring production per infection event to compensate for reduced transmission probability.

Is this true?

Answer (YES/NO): YES